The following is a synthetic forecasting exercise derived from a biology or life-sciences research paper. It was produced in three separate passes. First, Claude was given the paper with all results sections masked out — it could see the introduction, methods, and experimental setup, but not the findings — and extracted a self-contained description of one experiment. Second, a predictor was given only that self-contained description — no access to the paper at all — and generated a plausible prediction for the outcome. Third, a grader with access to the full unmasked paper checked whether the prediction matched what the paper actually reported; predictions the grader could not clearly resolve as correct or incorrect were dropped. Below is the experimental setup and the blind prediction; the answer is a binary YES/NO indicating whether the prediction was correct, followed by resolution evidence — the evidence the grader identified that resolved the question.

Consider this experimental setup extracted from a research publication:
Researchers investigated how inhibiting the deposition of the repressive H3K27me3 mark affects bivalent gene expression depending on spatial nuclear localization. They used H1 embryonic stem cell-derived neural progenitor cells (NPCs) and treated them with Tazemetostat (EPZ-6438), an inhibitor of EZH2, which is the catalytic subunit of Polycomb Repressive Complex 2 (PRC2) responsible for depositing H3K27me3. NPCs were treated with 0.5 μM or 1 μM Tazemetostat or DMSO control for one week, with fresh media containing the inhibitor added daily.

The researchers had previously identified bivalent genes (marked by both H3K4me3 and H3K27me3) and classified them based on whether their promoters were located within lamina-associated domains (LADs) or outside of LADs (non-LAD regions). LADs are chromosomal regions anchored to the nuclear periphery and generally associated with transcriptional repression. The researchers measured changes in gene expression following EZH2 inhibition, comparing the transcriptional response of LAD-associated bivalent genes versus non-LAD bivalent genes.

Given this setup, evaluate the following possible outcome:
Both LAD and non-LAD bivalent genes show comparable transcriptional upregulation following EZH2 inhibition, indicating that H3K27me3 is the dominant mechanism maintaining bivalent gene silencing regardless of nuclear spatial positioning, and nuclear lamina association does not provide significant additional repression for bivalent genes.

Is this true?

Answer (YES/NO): NO